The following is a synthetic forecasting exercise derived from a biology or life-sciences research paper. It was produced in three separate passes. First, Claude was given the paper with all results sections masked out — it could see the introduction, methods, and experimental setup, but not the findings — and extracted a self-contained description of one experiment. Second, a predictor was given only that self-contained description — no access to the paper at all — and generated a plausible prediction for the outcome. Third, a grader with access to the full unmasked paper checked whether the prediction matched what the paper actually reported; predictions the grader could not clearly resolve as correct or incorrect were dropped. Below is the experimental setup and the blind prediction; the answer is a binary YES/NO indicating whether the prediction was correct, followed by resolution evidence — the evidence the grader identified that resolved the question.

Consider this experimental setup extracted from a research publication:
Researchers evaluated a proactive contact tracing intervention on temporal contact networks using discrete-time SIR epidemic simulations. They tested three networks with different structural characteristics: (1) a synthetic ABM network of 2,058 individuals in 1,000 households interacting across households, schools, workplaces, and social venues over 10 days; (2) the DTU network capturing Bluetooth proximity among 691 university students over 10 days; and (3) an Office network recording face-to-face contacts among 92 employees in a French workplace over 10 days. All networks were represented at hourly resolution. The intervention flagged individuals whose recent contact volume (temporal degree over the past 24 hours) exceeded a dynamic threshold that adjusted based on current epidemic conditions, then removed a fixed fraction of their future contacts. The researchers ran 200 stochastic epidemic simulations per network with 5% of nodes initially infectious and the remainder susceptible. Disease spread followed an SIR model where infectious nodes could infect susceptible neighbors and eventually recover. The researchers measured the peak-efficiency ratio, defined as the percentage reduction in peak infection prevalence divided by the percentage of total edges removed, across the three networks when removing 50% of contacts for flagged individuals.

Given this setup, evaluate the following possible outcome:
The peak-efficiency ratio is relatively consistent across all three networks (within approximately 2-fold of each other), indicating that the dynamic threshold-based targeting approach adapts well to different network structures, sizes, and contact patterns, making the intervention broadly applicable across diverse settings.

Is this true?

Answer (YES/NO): NO